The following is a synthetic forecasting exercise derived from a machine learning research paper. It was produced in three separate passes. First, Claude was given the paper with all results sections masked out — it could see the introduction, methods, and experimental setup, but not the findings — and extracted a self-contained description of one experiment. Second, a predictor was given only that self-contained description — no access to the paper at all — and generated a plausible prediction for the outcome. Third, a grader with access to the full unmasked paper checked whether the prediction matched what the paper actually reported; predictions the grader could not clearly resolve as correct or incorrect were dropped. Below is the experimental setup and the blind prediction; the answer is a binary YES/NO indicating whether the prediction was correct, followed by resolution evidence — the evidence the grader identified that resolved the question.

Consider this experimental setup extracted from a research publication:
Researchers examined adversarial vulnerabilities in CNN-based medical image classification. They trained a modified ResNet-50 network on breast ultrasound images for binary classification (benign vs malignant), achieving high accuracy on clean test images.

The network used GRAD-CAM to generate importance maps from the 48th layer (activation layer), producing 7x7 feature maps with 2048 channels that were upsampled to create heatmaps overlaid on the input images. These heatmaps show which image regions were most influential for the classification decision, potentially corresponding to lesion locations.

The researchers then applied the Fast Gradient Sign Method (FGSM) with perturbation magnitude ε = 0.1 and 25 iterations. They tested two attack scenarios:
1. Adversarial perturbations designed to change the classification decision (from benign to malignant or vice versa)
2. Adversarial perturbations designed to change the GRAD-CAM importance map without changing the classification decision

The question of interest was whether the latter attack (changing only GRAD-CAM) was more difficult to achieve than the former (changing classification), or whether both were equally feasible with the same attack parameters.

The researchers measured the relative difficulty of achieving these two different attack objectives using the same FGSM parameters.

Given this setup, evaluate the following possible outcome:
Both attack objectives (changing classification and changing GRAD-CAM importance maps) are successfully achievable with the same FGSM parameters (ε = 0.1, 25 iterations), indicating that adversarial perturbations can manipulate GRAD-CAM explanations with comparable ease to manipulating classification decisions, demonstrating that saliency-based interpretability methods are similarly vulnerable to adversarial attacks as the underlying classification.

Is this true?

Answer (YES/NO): YES